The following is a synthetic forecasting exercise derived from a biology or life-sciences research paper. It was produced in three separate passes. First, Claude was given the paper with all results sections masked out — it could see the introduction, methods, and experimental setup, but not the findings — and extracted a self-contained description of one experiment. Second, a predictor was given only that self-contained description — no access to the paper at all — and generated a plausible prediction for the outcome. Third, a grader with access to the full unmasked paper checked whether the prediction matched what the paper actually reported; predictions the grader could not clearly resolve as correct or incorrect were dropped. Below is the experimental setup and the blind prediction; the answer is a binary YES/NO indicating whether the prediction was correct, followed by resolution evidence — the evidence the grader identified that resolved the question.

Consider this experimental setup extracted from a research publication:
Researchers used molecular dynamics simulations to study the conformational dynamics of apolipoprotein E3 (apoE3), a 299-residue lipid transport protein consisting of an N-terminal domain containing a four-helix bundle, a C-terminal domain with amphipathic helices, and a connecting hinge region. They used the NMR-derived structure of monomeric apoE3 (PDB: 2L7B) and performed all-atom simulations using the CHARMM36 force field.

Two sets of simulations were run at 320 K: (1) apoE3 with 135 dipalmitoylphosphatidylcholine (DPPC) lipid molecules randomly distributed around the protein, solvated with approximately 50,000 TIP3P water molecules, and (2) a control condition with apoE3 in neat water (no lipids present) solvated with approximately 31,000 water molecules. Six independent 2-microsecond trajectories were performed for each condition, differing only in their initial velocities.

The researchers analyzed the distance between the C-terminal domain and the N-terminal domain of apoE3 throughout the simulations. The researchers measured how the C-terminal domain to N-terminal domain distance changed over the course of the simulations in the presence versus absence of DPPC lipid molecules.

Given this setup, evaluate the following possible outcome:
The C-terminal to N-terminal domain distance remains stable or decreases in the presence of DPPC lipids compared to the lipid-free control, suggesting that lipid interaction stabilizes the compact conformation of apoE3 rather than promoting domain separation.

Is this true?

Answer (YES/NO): NO